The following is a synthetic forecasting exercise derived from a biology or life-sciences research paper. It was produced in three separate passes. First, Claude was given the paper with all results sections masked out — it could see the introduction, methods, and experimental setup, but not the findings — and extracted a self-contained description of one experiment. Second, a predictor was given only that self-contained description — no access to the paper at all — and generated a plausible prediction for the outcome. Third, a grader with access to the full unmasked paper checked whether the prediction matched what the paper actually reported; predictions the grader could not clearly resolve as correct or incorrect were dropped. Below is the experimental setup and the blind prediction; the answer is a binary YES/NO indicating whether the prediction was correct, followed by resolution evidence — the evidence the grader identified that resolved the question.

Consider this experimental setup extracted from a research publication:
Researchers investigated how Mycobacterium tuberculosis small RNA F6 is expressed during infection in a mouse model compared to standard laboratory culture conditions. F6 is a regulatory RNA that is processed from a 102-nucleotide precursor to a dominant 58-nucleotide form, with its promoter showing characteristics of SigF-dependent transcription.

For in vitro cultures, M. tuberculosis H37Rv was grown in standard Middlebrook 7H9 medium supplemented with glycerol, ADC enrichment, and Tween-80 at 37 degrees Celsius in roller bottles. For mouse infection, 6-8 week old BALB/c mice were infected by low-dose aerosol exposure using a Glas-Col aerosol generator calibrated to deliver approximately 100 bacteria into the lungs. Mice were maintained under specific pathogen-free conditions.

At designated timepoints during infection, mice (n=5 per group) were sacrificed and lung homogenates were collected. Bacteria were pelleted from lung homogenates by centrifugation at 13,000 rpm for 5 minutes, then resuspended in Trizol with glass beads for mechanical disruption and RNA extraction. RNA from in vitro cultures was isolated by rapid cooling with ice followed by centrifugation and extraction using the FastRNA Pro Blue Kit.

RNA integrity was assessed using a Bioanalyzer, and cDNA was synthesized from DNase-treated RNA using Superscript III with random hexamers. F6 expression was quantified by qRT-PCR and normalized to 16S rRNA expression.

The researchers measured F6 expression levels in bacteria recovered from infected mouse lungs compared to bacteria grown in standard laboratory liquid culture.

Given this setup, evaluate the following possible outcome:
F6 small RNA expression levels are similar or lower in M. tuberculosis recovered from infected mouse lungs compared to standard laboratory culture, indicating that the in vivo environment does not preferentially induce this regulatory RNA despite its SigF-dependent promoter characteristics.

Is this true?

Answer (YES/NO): NO